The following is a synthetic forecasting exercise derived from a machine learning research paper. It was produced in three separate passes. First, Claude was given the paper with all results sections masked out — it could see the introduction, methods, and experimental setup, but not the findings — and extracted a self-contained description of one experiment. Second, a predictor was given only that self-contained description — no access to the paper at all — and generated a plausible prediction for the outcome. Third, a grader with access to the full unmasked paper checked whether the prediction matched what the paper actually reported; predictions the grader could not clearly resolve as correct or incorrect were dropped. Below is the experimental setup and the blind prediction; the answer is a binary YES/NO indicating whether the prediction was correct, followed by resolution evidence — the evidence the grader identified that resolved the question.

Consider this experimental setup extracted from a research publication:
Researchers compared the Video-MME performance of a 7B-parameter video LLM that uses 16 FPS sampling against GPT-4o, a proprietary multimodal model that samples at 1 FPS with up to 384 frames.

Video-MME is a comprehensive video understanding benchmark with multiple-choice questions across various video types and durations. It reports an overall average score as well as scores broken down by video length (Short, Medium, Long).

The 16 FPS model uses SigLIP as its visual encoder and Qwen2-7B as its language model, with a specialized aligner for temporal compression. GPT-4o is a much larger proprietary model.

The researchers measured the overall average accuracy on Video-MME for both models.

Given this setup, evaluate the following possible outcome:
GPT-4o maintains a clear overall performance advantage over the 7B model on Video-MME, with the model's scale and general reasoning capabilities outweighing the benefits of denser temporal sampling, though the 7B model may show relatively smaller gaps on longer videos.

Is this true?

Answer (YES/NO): NO